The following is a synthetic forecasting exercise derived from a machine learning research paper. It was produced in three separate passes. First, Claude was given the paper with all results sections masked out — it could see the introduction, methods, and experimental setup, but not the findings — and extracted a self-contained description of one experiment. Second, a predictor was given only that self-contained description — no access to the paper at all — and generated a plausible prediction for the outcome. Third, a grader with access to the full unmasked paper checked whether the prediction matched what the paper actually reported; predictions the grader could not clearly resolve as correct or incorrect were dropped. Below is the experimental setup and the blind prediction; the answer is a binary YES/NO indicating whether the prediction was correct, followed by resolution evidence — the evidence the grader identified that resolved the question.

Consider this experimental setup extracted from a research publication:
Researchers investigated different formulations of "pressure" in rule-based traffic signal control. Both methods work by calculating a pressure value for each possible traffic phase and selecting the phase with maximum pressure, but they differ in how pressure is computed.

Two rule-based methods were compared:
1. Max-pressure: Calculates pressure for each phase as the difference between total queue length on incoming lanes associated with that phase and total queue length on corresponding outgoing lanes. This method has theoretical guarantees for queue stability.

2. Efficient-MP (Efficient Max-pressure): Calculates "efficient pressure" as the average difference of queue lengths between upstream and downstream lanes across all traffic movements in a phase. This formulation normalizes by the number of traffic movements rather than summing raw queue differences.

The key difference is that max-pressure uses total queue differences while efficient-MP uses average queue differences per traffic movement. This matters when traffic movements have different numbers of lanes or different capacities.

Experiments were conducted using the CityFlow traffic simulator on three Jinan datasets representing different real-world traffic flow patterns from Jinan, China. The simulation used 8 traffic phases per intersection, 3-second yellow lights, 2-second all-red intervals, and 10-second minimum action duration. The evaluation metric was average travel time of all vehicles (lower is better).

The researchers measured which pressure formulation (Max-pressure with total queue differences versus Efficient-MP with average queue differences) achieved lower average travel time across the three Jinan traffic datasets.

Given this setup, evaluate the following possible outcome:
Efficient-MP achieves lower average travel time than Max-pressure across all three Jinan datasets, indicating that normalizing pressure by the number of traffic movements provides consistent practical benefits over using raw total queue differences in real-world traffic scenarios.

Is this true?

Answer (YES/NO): YES